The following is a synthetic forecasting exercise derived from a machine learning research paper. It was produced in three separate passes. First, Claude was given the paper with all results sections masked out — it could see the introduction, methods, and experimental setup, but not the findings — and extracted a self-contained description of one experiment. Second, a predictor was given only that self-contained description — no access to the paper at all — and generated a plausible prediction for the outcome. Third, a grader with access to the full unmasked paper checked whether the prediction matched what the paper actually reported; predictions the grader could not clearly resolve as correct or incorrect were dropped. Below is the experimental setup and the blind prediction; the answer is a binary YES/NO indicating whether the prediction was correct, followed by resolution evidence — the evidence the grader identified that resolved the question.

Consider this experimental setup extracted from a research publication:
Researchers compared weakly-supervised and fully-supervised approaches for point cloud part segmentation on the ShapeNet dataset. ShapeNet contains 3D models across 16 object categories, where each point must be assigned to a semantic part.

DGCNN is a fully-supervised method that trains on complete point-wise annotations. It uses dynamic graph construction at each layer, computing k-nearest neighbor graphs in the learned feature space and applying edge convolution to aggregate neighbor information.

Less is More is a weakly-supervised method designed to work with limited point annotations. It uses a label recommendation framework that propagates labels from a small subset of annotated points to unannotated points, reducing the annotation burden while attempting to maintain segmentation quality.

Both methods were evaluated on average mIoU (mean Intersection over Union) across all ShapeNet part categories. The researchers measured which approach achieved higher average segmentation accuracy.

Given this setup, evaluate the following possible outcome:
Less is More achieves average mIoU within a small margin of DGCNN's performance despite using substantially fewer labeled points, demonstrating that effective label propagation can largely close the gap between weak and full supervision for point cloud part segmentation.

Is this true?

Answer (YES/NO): NO